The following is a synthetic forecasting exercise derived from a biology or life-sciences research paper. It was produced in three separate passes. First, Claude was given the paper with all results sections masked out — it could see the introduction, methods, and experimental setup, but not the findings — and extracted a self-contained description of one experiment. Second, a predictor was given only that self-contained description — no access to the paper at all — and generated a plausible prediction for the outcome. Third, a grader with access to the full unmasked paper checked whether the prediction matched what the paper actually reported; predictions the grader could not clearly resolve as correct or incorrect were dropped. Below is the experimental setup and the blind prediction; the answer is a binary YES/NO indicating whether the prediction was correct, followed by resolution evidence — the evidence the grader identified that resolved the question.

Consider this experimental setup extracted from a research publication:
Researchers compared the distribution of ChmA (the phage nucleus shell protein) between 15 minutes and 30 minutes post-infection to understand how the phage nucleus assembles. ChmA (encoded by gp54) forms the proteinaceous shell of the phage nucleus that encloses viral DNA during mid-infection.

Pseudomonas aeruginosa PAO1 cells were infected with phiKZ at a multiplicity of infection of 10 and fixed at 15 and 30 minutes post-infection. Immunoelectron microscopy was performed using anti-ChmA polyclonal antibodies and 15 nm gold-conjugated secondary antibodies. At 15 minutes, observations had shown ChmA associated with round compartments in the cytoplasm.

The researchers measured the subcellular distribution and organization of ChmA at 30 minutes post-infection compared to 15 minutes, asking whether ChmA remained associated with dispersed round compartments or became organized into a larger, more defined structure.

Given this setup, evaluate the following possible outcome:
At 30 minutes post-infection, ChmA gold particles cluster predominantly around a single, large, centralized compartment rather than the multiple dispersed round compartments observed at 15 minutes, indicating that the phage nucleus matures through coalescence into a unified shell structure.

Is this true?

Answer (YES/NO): YES